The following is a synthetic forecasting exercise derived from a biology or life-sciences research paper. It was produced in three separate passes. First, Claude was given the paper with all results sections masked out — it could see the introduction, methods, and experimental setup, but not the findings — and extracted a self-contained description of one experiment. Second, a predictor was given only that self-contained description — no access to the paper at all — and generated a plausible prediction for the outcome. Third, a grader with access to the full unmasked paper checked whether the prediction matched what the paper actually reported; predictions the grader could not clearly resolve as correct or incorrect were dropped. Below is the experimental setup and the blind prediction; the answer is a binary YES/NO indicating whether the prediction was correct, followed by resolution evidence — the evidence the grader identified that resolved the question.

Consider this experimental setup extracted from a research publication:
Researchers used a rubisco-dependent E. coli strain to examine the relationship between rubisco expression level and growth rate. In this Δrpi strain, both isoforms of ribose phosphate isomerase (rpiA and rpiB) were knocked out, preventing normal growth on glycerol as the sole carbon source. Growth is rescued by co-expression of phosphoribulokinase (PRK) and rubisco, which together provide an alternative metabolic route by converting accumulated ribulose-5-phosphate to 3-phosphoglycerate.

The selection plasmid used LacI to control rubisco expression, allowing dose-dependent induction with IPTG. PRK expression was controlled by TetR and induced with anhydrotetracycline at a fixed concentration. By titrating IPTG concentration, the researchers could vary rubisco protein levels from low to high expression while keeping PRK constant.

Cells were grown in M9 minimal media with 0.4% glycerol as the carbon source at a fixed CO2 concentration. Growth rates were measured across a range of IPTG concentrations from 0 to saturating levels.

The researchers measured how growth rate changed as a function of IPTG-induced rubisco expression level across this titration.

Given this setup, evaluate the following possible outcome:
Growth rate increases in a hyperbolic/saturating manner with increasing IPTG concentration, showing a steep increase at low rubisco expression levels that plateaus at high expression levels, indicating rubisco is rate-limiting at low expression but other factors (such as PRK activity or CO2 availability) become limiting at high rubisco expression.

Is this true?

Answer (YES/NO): NO